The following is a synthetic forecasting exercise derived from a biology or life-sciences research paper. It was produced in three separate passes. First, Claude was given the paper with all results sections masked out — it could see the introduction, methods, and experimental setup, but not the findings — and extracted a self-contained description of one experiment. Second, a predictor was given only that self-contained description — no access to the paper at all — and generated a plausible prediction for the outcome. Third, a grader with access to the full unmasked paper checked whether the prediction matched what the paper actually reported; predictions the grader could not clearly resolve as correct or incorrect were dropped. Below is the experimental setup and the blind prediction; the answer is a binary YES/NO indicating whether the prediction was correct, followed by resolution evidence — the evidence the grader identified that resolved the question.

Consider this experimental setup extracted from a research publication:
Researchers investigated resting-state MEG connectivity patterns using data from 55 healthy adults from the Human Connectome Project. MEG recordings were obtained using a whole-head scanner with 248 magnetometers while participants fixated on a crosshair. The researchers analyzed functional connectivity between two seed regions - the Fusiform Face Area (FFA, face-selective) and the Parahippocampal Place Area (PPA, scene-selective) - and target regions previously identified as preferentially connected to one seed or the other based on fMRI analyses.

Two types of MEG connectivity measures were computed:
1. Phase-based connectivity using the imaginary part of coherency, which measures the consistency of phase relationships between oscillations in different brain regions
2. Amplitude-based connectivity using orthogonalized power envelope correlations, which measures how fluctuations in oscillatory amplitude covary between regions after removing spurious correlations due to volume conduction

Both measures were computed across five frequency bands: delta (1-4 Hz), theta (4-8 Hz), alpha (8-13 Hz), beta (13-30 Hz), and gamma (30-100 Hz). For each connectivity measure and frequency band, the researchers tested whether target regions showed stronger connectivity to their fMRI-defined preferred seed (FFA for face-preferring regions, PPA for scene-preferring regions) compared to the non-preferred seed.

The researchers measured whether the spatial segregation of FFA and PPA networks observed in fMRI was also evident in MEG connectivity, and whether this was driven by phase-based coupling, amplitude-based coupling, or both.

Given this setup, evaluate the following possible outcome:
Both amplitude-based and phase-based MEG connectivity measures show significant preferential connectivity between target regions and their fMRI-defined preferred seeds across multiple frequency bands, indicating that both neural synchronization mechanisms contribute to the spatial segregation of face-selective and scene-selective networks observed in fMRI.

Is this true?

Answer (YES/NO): NO